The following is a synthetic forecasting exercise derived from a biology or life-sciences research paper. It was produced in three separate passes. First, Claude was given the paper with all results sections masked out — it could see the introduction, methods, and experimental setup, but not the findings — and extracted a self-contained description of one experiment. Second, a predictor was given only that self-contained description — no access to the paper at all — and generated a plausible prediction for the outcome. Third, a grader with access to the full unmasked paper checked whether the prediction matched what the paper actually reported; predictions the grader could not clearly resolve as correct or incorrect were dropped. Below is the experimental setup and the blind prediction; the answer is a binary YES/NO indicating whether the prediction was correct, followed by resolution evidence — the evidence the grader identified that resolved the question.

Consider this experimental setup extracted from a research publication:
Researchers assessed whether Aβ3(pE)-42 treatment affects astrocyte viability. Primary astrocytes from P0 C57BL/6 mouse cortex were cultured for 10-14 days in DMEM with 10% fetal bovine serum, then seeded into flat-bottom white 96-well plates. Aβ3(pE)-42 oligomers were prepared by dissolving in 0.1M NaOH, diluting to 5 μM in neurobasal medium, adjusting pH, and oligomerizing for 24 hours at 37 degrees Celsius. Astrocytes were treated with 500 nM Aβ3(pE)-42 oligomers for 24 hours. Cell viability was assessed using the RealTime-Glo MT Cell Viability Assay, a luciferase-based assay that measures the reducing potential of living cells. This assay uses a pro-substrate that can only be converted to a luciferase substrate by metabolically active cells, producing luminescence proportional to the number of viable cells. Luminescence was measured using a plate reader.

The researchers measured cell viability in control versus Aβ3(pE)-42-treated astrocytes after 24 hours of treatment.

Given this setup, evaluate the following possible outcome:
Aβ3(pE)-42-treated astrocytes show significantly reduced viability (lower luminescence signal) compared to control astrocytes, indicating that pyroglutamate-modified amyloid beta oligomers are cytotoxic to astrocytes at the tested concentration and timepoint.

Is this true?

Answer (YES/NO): NO